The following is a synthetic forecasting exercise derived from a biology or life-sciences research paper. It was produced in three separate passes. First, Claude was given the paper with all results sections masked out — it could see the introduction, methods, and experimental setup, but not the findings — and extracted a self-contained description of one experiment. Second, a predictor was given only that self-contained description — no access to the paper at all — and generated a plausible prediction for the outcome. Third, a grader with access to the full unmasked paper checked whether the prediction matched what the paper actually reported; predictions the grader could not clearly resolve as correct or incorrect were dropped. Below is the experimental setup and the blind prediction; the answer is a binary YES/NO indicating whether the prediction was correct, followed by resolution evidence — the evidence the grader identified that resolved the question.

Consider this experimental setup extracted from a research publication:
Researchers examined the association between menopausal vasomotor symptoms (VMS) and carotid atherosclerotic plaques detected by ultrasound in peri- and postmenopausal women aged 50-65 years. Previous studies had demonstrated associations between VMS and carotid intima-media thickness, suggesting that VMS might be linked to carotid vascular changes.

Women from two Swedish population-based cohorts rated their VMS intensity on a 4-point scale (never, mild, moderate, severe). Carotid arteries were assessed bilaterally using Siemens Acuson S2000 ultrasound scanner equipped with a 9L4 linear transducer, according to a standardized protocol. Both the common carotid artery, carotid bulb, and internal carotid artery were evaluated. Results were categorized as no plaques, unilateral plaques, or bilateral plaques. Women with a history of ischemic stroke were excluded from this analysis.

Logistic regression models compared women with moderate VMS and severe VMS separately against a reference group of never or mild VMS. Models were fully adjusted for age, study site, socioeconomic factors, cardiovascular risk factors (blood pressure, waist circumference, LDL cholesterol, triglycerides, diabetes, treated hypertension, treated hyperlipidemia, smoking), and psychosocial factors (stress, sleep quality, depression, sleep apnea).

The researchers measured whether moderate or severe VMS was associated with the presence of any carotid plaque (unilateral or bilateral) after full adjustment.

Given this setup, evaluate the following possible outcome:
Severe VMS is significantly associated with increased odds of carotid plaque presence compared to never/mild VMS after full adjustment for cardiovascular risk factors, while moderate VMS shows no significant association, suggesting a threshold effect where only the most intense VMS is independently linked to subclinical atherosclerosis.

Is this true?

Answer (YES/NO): NO